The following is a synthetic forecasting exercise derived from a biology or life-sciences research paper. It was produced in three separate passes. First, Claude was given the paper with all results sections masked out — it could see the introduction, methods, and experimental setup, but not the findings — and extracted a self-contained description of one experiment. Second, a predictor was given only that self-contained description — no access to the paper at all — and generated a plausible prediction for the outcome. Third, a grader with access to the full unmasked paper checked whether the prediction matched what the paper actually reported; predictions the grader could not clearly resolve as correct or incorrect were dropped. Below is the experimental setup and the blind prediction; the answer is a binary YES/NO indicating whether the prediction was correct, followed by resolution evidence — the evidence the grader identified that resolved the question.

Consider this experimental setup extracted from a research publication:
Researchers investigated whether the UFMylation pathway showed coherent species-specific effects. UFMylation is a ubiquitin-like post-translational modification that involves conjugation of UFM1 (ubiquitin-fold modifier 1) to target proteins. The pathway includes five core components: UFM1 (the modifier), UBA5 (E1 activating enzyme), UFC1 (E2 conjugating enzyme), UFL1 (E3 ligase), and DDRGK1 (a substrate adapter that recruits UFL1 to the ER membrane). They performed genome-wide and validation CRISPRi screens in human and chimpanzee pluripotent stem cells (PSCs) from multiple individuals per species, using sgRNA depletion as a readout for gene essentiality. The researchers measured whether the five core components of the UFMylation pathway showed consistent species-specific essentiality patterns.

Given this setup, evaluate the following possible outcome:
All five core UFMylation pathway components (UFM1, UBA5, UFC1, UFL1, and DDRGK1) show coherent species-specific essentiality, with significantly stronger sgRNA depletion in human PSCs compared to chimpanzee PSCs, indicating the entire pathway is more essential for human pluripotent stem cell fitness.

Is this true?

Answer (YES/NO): YES